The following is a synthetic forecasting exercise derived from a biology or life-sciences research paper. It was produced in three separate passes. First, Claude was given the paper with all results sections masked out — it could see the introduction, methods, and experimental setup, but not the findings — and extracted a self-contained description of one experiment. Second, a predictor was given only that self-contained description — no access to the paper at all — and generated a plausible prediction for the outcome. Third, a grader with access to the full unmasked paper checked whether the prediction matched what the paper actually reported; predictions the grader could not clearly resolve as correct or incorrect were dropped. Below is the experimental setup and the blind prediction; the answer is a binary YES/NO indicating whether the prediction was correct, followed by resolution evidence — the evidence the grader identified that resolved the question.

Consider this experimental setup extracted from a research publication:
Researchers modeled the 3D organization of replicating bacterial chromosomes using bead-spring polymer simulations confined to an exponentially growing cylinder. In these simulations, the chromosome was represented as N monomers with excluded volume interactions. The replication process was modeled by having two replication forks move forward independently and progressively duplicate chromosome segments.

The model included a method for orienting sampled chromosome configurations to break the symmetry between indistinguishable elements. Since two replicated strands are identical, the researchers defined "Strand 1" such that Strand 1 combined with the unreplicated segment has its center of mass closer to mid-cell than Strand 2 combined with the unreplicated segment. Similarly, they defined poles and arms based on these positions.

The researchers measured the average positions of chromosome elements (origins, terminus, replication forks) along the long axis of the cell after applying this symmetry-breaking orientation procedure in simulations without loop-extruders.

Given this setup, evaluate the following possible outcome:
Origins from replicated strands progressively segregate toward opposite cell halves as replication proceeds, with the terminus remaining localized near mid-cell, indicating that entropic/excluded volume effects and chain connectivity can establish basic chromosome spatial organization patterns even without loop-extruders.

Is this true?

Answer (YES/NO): NO